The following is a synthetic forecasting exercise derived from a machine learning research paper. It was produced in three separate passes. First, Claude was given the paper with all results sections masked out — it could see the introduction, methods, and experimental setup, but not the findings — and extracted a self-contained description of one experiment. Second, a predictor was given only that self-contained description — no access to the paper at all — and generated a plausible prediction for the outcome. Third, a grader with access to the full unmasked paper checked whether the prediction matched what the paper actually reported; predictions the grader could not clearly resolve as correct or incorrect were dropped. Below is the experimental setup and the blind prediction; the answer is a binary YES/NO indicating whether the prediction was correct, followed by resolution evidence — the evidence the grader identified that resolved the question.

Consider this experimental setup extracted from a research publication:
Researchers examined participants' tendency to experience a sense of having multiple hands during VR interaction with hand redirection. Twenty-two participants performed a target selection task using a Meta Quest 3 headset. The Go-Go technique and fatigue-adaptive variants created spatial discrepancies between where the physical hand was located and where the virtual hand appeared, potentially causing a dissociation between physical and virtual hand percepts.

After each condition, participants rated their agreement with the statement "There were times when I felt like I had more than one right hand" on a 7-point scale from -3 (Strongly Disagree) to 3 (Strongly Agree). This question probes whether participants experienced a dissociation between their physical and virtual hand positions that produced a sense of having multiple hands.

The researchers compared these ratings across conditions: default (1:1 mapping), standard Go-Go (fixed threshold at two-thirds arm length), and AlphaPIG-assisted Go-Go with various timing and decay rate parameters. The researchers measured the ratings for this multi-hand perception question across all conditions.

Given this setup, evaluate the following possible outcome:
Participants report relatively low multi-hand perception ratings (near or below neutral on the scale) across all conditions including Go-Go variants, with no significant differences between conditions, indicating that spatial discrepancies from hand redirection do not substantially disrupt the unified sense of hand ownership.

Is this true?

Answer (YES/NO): NO